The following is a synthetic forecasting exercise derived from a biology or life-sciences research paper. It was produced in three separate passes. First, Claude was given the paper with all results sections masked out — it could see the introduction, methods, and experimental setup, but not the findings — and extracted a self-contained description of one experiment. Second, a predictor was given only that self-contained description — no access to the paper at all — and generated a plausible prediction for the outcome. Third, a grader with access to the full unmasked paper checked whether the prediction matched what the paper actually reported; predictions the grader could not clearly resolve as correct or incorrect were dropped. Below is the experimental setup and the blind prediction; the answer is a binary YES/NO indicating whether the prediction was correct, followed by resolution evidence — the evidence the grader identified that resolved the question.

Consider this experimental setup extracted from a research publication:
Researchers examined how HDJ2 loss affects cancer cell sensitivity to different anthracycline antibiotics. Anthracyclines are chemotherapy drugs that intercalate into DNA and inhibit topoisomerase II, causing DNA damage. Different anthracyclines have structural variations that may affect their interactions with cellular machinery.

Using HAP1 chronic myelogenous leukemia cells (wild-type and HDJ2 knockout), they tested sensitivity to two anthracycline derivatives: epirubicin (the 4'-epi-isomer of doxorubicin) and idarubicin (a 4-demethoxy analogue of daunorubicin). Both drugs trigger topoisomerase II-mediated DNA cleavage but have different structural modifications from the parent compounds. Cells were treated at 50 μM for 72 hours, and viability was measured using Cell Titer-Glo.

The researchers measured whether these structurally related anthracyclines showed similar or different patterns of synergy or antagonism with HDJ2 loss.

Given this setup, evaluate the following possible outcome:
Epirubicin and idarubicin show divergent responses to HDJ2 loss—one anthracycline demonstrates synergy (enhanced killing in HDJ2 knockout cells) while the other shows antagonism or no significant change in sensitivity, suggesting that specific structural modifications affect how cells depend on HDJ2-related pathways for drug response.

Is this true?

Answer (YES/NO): NO